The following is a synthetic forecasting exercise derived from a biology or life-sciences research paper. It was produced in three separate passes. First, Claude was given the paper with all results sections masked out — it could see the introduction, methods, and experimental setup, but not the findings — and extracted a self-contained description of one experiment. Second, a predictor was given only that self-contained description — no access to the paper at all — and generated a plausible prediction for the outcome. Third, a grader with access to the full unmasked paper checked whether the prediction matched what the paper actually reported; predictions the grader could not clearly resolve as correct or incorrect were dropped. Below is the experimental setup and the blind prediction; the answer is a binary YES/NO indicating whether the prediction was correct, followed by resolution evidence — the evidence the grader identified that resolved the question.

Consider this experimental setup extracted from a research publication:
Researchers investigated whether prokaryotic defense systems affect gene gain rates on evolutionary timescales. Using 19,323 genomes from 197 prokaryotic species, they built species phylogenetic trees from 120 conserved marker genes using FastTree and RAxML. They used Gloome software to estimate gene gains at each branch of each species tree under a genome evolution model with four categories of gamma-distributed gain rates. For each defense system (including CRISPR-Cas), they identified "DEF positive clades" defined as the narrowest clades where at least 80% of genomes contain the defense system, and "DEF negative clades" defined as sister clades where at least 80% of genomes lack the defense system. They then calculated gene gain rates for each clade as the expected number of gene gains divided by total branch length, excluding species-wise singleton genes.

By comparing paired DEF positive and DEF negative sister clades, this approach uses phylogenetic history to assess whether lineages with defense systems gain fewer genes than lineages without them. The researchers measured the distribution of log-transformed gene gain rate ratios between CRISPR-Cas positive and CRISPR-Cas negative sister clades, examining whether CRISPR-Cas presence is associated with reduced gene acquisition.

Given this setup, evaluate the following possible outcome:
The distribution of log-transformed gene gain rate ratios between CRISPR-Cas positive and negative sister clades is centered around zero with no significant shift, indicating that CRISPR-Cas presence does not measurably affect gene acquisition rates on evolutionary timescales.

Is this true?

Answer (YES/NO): NO